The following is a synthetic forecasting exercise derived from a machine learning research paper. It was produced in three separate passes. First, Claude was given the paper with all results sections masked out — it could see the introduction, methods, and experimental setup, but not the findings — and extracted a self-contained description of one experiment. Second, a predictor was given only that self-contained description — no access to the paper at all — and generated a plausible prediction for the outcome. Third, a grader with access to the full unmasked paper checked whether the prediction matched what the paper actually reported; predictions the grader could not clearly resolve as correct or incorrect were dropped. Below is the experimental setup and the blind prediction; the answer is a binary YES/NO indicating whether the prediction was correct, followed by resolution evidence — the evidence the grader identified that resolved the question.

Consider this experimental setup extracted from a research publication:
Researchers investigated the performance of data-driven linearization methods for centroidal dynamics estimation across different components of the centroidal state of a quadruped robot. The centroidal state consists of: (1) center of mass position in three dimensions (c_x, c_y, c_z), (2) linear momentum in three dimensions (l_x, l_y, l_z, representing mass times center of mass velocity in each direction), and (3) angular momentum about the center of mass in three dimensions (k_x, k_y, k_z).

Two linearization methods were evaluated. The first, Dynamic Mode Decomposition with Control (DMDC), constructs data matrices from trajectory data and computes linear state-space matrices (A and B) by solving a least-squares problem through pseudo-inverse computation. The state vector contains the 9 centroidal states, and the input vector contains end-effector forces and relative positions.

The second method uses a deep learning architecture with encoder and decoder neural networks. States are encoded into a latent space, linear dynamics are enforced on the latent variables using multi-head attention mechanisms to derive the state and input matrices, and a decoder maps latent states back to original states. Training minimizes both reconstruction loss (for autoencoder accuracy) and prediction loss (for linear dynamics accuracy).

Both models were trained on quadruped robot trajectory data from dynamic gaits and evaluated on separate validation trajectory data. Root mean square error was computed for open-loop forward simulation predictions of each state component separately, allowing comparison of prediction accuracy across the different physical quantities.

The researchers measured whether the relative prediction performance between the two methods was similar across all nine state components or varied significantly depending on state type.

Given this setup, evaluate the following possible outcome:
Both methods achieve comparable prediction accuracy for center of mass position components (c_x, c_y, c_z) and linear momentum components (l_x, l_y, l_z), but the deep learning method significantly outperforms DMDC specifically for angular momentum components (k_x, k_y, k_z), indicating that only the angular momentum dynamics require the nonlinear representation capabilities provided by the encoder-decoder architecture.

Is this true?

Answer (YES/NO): NO